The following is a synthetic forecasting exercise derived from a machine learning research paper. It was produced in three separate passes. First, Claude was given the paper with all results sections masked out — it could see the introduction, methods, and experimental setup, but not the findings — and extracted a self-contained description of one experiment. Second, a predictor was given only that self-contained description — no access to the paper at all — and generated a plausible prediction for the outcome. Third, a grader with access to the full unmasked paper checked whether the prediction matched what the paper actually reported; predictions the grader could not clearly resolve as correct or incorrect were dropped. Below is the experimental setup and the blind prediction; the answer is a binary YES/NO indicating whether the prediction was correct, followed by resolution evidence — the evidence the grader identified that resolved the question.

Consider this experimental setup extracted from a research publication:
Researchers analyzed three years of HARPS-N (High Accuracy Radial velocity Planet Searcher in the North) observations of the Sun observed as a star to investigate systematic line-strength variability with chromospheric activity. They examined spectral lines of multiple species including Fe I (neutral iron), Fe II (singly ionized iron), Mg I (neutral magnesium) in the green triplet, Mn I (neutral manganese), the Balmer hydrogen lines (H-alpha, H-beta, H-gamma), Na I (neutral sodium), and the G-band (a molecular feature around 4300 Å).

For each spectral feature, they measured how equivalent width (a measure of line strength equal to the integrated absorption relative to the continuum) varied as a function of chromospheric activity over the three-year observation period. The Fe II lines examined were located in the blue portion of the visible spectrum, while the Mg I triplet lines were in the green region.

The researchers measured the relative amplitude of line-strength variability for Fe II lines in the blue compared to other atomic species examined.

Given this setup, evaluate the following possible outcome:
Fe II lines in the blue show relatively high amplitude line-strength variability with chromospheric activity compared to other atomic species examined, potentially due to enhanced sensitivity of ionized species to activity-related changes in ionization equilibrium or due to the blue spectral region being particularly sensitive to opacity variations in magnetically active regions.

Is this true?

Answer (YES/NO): YES